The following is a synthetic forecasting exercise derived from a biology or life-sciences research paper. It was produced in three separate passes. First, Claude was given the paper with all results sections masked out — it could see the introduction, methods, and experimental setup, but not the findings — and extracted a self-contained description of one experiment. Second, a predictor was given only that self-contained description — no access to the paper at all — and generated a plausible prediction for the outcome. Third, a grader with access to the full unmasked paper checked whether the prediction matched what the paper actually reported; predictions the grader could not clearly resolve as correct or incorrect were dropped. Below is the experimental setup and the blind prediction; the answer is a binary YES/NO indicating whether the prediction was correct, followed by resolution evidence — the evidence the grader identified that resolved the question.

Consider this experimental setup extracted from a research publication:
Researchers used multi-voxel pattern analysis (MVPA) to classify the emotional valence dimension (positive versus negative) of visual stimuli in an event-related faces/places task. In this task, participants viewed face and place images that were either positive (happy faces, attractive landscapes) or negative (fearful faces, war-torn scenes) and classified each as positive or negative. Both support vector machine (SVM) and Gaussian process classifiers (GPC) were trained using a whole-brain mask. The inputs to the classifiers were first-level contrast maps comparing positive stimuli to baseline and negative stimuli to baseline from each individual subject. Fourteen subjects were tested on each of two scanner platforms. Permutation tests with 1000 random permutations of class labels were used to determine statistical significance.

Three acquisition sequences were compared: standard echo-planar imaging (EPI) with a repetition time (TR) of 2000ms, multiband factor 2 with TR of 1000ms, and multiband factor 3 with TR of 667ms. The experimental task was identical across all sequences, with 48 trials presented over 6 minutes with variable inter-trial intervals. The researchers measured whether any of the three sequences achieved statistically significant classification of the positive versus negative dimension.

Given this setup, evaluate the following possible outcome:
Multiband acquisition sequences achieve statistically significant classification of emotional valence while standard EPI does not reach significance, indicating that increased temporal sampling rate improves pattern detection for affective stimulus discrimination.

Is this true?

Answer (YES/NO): YES